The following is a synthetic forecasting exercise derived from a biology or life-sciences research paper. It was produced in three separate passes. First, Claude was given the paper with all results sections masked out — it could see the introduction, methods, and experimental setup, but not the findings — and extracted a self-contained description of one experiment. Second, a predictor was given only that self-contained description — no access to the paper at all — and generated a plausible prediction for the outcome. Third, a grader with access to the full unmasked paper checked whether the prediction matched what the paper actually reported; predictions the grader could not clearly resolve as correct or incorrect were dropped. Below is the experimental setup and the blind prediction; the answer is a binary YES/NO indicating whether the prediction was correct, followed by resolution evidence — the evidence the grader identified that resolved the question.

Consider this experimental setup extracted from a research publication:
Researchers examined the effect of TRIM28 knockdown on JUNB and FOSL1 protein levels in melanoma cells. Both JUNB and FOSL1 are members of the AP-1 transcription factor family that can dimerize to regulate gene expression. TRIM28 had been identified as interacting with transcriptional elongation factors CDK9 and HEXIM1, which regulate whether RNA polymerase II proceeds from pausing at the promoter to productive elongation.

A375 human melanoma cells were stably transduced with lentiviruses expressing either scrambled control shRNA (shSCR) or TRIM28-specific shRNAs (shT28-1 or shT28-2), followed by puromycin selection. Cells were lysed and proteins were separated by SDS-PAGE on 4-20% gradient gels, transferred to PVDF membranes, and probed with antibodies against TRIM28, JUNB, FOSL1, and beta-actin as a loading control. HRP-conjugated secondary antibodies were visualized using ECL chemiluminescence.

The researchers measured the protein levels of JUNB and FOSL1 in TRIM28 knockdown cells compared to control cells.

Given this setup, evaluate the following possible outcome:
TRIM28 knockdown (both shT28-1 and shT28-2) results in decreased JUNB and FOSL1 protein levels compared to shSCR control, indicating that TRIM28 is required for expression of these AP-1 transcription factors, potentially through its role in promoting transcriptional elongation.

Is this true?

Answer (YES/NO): NO